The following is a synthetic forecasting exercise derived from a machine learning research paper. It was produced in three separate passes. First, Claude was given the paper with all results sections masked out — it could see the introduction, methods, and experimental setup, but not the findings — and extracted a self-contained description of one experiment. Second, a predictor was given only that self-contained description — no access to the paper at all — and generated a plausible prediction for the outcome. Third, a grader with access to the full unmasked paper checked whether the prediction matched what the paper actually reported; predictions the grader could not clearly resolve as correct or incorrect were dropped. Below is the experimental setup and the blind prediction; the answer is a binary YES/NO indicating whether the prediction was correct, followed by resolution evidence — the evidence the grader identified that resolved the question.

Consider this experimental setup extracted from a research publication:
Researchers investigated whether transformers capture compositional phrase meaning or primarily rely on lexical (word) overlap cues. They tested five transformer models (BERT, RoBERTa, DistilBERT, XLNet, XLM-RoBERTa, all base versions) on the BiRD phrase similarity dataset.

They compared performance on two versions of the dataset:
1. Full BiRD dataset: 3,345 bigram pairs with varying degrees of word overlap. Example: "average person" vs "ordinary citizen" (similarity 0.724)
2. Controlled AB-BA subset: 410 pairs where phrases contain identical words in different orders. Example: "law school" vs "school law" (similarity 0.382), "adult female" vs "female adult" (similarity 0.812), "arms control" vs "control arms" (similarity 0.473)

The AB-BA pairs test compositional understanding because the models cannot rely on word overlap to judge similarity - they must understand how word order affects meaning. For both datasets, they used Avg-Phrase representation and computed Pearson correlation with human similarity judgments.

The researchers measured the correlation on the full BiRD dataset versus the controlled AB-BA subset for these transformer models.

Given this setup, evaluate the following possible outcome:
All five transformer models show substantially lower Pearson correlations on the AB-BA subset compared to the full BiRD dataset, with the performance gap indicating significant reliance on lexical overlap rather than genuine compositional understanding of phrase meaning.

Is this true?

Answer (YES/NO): YES